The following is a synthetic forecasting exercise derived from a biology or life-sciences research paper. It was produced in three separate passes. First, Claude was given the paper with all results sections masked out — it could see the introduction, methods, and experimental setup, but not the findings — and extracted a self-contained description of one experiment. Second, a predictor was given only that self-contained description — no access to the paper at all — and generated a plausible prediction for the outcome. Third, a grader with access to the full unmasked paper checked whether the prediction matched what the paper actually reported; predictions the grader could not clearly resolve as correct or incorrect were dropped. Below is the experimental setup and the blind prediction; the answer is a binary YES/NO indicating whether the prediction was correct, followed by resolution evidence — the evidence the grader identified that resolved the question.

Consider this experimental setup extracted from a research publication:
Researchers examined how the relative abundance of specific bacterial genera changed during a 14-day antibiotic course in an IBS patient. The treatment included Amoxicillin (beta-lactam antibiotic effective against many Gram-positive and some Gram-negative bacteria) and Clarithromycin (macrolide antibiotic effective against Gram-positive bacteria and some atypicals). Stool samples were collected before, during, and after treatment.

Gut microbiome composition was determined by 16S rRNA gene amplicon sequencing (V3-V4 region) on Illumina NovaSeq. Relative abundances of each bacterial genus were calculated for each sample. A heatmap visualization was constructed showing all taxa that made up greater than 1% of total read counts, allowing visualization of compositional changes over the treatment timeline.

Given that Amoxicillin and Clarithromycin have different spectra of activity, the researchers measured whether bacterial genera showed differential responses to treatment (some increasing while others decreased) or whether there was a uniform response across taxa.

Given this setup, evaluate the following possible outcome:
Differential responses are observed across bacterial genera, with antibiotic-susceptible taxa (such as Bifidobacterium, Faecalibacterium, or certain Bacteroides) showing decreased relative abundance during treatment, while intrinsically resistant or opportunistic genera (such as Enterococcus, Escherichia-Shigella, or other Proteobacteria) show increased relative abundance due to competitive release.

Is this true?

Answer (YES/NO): NO